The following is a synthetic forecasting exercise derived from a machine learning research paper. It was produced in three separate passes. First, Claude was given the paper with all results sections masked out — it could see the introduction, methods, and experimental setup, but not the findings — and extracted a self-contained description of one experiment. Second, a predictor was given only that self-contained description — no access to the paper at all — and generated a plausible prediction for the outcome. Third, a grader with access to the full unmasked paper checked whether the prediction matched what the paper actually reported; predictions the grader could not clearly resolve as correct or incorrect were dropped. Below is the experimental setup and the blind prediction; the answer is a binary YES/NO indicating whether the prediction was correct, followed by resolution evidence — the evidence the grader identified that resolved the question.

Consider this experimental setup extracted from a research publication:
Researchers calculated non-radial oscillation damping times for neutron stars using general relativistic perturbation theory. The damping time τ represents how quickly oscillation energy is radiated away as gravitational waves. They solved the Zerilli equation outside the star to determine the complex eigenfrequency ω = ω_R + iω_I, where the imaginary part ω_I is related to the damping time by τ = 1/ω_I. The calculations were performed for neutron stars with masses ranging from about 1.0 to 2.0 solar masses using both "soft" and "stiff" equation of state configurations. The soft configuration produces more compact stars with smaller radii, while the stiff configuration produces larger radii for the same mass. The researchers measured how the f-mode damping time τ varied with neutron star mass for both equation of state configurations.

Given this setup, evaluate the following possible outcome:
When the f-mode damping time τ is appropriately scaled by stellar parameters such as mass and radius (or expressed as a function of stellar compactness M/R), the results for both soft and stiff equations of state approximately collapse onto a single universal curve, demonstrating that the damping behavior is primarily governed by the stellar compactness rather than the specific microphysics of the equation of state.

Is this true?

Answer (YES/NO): YES